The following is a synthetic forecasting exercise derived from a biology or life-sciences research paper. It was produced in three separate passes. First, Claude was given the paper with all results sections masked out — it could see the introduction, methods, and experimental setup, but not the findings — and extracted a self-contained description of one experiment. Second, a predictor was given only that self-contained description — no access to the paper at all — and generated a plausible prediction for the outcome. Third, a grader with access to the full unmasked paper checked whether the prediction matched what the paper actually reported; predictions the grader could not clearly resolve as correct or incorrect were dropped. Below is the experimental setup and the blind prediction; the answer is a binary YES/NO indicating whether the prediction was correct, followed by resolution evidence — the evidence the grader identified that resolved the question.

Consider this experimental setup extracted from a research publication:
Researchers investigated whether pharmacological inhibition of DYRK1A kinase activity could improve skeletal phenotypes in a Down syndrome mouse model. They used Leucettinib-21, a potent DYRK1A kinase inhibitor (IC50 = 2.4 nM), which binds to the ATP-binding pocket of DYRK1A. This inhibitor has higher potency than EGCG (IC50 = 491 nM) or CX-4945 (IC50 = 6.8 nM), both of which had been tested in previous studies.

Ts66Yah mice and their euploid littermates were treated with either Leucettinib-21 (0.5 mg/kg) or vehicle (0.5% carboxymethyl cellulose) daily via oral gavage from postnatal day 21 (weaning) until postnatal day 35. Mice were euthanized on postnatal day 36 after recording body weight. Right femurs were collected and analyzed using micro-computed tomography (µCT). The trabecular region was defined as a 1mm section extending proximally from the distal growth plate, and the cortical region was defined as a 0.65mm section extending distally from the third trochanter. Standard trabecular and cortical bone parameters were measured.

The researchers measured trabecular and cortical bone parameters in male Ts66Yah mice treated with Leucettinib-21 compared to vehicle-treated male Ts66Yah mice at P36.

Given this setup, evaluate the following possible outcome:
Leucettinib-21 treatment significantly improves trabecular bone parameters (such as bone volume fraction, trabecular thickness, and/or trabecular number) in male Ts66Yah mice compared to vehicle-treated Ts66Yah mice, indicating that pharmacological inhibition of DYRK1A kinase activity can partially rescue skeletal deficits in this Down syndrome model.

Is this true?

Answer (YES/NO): NO